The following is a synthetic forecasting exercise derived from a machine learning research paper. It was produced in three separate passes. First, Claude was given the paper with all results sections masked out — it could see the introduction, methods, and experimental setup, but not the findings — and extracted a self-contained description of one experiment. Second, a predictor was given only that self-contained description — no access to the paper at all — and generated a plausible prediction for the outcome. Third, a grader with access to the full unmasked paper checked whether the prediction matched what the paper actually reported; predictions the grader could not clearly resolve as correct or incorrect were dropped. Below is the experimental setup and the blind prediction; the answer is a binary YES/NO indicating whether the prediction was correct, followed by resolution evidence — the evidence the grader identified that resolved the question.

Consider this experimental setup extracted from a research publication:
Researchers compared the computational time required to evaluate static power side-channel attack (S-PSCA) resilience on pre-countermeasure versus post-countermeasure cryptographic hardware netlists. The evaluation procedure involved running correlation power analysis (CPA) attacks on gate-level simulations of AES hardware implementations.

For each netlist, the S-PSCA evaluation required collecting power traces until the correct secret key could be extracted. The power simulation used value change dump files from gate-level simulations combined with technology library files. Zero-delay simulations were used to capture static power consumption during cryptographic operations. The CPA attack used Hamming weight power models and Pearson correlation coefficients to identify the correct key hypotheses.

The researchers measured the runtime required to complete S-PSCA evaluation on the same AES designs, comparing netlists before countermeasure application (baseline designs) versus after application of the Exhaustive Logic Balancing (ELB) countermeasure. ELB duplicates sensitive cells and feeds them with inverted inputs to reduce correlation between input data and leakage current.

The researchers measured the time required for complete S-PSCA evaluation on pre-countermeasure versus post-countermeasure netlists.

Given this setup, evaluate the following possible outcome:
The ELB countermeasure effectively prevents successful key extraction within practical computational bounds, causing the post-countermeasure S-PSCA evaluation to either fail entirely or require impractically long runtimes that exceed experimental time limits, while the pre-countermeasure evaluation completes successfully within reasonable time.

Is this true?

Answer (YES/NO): NO